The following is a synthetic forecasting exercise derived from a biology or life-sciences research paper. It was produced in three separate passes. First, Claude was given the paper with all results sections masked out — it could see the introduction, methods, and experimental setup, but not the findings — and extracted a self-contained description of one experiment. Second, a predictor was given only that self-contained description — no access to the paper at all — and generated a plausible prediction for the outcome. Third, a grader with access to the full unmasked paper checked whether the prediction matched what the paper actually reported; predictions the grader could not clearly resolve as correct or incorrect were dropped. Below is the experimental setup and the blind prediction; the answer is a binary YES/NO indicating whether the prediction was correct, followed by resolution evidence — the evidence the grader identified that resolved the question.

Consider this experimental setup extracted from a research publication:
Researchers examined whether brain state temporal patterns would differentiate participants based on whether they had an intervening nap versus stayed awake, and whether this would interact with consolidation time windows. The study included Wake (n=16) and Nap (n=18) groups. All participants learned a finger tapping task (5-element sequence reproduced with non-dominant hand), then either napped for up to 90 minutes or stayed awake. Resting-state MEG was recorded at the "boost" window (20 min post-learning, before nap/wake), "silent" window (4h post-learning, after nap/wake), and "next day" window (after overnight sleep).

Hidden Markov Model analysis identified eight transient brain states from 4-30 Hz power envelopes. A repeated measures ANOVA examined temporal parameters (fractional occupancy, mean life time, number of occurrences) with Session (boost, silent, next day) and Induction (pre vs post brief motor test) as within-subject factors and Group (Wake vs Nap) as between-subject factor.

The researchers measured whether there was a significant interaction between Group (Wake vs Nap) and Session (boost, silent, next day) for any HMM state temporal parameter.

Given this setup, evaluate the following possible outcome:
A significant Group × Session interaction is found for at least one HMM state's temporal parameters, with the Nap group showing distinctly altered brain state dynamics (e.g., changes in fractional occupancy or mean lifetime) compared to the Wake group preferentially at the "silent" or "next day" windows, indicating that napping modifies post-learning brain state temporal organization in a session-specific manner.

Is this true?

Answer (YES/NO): NO